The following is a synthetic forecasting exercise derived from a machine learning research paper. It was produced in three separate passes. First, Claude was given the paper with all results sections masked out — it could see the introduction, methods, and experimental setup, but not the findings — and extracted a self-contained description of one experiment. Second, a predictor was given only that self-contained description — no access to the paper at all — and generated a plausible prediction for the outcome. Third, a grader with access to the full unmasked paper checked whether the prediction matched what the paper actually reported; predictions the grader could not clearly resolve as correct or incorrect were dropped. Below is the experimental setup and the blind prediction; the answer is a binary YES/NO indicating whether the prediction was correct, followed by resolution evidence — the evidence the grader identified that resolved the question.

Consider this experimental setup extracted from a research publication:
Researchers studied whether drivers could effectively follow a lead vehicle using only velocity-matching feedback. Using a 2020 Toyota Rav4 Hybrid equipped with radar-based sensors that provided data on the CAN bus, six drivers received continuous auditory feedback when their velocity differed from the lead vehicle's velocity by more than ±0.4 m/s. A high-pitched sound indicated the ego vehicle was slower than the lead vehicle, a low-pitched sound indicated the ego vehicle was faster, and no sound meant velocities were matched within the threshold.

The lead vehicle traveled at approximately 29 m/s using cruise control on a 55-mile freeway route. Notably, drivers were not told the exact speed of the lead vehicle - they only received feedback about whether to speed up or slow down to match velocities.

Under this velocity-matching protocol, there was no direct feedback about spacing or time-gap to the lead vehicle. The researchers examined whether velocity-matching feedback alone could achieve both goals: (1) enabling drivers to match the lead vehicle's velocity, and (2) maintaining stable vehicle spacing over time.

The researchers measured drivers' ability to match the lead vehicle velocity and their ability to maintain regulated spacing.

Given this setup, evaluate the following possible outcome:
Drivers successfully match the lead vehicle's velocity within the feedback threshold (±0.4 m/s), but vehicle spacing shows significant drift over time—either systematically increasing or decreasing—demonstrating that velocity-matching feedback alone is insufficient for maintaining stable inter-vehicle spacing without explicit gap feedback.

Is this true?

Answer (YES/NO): NO